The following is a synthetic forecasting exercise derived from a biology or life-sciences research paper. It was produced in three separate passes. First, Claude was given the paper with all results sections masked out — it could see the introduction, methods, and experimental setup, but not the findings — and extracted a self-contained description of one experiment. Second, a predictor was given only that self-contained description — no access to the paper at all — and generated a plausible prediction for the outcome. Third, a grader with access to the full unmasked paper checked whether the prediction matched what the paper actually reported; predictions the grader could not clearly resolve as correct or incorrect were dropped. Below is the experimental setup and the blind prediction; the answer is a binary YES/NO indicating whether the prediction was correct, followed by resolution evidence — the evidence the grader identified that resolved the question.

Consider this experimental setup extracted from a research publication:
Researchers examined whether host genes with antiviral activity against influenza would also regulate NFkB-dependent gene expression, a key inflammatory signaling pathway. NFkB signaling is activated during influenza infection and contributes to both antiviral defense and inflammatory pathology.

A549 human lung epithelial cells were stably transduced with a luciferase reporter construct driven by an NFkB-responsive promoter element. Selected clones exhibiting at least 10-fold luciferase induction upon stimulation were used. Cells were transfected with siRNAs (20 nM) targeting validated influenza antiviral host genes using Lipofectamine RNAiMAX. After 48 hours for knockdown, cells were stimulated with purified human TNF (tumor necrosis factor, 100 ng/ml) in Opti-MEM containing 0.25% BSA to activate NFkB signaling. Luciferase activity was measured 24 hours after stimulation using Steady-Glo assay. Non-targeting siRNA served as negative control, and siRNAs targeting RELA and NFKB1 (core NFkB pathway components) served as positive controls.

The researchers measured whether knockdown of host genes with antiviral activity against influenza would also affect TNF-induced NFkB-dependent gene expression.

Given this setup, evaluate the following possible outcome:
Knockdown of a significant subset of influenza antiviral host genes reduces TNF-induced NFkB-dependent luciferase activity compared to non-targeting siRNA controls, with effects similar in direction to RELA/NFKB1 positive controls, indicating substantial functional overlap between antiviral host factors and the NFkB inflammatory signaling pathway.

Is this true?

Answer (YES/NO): YES